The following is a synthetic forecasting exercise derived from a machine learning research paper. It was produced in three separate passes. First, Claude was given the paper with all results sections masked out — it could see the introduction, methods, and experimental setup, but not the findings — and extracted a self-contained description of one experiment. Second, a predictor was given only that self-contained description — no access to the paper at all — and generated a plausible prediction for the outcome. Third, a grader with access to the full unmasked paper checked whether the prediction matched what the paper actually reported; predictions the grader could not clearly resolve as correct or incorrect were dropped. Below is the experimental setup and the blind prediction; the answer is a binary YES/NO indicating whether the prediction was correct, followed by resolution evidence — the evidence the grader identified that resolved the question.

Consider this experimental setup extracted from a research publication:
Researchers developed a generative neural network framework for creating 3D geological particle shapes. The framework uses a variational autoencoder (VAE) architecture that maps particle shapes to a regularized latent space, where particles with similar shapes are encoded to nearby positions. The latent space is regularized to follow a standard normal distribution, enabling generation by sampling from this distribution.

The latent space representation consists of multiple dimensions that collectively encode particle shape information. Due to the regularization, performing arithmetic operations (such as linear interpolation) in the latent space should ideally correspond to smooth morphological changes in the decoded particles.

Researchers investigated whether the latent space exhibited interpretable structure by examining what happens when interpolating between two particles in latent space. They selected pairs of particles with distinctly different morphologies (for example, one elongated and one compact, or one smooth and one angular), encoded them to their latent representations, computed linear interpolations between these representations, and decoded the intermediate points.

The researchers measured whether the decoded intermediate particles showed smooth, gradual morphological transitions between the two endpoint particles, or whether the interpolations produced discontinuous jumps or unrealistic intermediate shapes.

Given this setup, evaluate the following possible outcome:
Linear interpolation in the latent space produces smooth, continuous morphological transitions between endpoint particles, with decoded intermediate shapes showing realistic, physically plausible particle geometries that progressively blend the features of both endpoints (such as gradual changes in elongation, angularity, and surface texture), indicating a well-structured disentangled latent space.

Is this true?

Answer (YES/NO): NO